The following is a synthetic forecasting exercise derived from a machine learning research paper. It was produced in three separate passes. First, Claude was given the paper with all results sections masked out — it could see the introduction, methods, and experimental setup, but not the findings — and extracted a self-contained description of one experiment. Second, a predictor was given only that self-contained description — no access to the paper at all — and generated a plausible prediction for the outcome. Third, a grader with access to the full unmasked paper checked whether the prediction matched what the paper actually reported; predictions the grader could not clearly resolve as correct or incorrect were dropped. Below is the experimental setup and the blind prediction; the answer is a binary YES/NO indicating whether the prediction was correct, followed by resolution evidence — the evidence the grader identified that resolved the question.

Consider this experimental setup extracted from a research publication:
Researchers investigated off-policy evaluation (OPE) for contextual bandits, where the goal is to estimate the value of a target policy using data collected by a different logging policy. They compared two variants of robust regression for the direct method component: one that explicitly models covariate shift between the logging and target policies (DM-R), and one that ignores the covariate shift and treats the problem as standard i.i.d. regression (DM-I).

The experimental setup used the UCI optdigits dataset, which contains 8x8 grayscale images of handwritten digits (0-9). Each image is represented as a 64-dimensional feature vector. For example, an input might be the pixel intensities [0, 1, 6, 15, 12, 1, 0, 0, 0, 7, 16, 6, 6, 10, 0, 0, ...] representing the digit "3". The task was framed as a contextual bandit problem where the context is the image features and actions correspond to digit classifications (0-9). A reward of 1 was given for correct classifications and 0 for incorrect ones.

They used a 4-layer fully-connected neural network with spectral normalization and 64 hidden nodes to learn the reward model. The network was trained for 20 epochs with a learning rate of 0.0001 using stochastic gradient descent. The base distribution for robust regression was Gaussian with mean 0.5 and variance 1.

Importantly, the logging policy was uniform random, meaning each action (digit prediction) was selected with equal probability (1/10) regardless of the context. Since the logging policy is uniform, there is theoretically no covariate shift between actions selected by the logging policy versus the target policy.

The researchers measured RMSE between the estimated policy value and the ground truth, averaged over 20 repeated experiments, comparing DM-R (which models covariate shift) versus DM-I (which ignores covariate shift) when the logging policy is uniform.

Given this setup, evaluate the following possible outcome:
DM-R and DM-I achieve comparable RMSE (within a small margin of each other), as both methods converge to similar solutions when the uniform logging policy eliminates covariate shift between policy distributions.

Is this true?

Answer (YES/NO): NO